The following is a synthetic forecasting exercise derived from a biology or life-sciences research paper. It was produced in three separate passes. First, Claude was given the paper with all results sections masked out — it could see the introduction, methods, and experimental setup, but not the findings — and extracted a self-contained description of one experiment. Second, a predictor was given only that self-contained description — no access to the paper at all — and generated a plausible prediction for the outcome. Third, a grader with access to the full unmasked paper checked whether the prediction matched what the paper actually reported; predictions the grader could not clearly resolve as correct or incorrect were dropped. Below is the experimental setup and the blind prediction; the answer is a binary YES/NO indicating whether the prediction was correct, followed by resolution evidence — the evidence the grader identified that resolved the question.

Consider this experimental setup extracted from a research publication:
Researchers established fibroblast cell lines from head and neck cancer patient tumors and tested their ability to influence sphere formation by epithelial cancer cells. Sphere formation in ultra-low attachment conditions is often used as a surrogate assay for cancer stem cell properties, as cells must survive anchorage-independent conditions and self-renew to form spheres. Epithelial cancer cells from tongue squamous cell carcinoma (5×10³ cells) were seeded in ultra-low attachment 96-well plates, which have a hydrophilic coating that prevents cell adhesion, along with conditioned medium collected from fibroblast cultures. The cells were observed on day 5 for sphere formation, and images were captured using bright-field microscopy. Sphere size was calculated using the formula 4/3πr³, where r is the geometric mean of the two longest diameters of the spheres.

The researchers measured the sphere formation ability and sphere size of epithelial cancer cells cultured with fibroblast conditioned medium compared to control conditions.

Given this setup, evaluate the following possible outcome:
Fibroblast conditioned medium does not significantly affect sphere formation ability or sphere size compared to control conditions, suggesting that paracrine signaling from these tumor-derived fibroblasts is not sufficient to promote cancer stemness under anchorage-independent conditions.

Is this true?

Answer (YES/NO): NO